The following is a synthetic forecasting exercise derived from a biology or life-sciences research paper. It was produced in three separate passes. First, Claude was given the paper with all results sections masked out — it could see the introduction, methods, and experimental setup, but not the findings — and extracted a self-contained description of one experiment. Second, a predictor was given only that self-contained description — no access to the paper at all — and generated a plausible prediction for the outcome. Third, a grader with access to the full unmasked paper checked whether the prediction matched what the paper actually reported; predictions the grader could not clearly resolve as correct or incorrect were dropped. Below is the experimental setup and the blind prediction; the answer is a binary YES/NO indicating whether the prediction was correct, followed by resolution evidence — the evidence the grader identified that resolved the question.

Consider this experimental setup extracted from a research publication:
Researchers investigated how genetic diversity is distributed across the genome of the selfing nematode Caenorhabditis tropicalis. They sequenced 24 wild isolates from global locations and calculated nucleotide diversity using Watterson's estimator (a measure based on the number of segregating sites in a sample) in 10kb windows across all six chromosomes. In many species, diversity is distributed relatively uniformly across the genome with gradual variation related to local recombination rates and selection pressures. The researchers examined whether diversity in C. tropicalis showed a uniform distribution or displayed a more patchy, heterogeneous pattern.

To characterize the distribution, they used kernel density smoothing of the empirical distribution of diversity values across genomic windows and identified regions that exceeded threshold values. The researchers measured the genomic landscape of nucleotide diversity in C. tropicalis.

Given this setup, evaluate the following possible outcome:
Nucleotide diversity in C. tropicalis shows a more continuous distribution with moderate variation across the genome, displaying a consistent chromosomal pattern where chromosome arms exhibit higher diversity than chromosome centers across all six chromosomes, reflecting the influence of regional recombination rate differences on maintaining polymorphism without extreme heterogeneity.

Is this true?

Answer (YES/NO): NO